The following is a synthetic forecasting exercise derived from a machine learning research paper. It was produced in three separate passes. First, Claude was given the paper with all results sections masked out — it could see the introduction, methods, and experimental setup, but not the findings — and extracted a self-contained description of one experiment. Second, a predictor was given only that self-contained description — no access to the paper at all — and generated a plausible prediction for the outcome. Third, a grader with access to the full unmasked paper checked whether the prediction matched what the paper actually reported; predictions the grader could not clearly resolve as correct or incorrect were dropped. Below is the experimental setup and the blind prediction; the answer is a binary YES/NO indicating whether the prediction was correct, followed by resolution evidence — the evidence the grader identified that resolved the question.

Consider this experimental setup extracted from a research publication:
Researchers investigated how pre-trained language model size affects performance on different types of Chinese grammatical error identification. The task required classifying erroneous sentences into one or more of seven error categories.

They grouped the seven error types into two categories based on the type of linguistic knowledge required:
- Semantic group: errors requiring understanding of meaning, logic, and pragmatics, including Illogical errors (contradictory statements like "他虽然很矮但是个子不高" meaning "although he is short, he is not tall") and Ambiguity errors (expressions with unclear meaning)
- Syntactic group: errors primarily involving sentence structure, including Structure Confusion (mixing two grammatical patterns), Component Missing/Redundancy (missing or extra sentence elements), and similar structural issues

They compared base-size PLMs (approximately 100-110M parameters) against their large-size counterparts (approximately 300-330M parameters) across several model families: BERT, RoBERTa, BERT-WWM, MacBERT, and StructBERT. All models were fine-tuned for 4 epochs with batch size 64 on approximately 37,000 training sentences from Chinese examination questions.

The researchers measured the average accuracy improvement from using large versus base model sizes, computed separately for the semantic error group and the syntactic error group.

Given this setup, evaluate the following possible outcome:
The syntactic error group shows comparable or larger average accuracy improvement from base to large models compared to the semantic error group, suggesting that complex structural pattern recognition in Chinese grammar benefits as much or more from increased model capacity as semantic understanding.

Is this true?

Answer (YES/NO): NO